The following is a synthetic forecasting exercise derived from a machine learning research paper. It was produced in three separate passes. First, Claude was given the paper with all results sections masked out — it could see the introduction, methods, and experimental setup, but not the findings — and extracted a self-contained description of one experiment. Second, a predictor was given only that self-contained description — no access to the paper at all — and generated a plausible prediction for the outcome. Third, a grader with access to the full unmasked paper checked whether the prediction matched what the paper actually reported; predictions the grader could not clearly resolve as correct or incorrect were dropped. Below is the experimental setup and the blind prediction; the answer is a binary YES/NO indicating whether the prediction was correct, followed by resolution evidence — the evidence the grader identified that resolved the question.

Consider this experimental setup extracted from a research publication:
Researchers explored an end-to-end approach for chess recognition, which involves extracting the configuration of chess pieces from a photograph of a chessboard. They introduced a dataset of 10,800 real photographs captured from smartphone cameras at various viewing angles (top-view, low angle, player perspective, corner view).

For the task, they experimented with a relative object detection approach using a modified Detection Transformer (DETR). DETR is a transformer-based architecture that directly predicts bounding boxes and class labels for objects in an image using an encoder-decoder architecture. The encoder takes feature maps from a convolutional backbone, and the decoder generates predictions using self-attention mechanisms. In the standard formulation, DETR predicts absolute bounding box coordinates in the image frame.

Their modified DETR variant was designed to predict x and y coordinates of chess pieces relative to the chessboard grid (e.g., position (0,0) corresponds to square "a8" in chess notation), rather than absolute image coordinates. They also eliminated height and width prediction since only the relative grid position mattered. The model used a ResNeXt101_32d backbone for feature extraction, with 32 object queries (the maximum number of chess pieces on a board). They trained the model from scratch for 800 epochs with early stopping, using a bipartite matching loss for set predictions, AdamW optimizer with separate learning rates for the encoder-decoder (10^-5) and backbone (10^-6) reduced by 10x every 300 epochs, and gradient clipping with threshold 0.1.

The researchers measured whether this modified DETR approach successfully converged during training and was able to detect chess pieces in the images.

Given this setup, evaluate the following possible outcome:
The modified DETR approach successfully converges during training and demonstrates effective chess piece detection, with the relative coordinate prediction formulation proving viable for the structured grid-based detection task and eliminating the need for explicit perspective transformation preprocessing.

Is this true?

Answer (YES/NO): NO